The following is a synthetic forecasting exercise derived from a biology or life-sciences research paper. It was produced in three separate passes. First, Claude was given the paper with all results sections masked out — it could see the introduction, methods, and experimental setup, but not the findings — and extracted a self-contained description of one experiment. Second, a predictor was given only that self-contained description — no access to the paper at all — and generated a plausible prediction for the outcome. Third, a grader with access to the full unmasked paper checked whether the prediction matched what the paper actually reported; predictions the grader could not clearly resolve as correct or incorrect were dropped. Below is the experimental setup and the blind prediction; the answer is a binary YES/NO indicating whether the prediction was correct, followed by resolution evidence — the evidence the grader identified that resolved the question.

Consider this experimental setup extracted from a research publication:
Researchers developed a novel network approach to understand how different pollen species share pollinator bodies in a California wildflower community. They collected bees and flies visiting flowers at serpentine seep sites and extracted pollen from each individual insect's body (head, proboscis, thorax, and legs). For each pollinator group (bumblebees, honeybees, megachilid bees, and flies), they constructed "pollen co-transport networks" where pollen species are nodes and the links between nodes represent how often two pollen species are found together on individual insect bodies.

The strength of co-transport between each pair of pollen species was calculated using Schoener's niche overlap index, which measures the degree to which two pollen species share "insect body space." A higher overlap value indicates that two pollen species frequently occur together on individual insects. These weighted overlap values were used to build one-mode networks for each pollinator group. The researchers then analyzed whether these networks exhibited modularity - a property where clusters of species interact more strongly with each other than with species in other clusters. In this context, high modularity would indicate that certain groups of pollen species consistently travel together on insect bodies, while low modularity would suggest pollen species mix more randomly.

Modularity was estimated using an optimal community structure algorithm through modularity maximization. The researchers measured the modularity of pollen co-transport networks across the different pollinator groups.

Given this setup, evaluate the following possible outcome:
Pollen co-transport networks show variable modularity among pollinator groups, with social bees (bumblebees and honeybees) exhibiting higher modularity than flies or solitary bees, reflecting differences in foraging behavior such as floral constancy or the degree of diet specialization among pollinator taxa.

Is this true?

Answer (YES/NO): NO